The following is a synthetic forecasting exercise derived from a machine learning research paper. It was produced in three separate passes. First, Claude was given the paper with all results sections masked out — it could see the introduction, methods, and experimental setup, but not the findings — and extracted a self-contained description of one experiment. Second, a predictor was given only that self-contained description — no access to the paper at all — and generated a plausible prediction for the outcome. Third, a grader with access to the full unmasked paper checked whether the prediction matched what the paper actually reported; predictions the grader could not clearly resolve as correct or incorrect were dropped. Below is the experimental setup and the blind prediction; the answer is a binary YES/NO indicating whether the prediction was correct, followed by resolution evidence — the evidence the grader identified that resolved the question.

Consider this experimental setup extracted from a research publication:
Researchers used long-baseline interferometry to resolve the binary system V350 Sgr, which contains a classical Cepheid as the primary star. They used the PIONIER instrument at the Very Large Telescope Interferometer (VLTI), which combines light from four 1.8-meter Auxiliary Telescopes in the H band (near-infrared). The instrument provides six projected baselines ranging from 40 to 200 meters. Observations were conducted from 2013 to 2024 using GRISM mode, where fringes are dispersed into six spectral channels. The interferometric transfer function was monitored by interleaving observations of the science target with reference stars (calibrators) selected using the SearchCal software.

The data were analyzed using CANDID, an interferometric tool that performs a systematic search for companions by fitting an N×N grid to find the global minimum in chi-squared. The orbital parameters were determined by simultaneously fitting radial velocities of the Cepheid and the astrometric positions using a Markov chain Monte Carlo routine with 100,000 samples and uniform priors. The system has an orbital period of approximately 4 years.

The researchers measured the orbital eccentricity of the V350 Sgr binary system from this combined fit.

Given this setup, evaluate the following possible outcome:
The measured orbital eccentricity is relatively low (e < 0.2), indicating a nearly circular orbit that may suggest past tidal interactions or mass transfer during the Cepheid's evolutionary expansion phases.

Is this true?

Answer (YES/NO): NO